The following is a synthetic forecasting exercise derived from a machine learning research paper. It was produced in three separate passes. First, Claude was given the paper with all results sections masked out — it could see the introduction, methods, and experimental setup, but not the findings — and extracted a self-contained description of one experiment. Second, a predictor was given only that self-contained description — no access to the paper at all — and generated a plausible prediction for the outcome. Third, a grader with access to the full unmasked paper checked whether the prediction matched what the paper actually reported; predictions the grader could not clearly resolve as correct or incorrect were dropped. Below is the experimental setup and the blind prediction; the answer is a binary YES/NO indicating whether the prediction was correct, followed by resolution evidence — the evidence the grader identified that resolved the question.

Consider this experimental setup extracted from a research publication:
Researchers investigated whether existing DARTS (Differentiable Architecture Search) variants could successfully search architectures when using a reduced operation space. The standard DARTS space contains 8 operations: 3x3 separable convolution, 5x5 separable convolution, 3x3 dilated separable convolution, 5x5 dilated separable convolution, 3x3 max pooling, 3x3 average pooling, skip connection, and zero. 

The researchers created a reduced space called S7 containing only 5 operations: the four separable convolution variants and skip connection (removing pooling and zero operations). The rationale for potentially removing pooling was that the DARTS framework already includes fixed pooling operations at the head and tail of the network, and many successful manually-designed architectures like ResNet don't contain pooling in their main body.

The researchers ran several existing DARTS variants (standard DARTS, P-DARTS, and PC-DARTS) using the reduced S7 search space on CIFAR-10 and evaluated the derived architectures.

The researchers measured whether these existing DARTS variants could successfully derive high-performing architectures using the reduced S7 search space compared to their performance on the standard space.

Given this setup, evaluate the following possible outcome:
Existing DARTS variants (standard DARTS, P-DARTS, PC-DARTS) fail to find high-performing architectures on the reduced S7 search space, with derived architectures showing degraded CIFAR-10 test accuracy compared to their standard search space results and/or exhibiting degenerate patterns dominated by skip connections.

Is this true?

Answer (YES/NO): YES